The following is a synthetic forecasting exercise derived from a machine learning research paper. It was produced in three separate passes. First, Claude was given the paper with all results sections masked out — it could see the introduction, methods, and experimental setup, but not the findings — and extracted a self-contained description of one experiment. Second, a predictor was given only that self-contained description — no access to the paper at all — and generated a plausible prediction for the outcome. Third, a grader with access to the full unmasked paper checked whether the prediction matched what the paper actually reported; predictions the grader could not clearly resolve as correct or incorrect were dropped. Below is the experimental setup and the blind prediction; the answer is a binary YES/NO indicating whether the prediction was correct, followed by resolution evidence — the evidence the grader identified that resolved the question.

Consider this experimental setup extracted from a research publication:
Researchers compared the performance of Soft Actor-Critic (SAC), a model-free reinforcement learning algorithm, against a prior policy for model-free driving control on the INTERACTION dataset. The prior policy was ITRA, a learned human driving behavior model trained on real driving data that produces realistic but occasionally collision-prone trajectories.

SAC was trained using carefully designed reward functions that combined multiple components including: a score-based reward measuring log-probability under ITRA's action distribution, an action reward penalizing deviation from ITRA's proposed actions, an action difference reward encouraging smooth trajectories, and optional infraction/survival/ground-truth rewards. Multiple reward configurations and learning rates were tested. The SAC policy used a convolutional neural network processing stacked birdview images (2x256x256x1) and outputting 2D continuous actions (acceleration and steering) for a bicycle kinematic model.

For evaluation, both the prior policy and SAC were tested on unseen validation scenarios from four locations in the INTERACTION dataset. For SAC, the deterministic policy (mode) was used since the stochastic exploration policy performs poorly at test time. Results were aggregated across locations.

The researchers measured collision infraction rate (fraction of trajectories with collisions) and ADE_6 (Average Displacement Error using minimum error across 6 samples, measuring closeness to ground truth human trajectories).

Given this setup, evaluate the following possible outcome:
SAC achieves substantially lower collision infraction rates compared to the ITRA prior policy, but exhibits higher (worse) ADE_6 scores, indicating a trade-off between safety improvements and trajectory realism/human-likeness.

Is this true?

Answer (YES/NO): NO